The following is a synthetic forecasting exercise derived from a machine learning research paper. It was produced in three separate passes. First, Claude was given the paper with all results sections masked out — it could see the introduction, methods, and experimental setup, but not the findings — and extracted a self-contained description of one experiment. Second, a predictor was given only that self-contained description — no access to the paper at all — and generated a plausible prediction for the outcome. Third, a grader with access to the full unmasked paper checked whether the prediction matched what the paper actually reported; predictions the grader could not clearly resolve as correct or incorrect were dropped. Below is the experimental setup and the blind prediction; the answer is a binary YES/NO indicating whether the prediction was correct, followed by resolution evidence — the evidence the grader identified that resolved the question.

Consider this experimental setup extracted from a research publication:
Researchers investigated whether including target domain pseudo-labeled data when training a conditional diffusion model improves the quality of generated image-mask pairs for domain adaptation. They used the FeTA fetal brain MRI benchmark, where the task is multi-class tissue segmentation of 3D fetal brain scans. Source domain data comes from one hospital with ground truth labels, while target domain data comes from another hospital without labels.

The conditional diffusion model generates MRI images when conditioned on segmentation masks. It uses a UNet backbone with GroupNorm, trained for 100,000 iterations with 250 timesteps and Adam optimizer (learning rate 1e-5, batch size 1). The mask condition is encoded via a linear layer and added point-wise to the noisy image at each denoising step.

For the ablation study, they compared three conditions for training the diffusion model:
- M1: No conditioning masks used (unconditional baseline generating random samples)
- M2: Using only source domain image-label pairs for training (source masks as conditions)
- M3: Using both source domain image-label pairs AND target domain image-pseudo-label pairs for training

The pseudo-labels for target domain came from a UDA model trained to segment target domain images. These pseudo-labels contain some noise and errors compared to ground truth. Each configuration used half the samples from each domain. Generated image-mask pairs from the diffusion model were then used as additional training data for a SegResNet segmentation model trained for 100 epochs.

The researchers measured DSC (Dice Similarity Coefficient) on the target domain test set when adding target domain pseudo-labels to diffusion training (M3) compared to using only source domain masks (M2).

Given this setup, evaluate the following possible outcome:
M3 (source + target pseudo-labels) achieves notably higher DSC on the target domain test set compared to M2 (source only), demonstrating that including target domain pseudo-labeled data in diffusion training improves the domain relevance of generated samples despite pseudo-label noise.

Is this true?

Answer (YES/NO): YES